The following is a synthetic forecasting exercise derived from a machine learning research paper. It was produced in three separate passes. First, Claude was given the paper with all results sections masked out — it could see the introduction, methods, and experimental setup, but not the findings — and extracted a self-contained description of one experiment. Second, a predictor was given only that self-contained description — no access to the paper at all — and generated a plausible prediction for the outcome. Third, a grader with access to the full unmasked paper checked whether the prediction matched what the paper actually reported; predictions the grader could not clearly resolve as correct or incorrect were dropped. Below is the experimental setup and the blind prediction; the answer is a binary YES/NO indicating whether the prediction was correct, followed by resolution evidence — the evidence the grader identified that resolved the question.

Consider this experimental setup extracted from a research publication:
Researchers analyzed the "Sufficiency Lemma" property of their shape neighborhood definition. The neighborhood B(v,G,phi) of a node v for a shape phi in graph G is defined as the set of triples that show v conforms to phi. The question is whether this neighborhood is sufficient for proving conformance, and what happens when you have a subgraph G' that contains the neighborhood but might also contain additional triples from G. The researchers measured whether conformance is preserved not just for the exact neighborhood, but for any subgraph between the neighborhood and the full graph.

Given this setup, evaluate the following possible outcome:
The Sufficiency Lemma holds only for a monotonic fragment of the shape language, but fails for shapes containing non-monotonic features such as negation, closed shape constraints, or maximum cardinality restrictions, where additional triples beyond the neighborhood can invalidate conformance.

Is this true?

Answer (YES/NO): NO